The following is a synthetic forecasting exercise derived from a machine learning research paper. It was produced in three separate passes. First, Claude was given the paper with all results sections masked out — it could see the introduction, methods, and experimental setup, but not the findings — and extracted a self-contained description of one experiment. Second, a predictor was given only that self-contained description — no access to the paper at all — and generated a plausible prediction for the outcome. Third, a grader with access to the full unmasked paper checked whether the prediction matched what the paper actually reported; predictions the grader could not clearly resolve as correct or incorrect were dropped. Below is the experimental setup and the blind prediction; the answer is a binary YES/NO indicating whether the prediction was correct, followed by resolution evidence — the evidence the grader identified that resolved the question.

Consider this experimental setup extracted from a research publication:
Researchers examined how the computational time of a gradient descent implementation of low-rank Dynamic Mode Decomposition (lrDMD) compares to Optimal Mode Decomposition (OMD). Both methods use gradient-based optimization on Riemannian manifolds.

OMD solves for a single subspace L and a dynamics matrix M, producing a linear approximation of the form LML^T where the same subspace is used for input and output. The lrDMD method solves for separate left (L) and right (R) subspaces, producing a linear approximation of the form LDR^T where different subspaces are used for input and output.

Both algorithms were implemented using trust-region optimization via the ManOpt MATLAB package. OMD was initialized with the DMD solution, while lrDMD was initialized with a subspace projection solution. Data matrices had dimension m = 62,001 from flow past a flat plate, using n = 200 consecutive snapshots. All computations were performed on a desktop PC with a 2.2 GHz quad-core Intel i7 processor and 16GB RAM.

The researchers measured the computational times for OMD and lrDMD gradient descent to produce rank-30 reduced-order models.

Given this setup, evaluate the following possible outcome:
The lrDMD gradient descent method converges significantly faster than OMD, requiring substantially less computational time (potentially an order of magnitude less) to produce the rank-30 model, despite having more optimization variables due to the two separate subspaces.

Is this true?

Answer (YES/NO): NO